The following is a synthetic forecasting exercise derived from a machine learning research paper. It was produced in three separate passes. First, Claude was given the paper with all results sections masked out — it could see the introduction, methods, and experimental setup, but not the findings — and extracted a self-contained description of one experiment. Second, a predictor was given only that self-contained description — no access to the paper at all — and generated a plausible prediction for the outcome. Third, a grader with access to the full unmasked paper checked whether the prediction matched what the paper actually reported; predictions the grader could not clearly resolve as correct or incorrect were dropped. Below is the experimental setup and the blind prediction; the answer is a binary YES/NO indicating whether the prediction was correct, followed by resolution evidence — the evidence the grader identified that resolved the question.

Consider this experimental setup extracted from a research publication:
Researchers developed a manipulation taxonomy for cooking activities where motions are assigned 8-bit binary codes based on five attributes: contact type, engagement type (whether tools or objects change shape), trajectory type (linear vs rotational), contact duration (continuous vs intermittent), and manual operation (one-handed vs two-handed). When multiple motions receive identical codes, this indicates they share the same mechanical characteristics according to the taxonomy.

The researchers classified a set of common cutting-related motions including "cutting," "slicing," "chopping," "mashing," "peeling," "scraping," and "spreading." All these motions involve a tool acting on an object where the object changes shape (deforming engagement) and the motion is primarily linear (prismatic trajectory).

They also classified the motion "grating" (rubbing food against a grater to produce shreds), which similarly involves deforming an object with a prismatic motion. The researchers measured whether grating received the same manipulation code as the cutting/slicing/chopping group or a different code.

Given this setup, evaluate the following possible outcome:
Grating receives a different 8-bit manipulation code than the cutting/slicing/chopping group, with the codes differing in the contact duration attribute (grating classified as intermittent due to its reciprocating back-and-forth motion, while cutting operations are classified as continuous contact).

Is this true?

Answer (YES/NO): NO